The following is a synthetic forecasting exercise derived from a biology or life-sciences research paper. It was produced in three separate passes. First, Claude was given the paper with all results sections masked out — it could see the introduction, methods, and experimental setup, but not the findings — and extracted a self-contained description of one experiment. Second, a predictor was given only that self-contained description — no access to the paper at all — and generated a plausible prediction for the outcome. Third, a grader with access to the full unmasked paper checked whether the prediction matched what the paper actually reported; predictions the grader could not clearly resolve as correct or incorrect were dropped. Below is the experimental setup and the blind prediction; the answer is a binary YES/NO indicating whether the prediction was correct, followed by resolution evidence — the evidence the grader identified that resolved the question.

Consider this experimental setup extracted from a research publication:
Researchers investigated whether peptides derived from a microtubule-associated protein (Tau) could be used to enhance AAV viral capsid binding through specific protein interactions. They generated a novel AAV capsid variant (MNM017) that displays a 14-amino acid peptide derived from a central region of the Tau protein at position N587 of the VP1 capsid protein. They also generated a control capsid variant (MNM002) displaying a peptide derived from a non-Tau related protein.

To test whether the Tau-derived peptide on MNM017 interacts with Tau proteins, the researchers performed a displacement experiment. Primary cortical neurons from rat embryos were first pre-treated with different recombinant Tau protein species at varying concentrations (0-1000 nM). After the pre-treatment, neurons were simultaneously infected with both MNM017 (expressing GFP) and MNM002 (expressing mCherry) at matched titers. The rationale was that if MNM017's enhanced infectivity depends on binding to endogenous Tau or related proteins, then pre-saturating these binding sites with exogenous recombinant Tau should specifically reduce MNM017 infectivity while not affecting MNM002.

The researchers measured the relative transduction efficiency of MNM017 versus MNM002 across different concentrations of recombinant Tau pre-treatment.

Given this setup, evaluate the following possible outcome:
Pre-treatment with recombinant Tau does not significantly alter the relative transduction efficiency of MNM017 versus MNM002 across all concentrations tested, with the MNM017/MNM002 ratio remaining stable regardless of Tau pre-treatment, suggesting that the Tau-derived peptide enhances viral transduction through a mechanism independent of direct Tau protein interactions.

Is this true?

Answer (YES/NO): NO